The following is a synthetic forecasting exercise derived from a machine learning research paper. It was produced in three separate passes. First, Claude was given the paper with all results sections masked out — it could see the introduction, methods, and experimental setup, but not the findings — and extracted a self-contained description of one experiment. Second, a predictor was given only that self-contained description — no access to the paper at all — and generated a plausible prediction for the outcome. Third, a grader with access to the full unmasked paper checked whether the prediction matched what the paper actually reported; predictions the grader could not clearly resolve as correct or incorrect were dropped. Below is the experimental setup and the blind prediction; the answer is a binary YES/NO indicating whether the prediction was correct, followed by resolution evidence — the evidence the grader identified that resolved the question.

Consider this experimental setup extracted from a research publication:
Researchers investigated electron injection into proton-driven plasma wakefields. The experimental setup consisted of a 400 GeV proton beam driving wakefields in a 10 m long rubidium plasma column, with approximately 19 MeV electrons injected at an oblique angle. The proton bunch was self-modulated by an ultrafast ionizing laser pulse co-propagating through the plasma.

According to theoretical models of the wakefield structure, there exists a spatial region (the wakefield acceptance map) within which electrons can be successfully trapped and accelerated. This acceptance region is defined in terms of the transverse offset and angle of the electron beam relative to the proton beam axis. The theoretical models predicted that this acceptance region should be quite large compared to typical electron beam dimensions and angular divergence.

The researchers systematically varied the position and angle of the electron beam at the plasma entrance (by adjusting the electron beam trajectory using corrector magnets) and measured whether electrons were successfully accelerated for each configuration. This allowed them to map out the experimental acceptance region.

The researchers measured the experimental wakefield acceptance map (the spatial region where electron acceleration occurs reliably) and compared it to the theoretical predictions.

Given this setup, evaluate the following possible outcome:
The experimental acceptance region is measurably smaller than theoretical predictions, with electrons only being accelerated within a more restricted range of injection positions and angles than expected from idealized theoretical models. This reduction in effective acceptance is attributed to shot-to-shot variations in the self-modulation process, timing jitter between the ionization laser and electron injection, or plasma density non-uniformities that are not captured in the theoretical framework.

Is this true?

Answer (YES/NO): NO